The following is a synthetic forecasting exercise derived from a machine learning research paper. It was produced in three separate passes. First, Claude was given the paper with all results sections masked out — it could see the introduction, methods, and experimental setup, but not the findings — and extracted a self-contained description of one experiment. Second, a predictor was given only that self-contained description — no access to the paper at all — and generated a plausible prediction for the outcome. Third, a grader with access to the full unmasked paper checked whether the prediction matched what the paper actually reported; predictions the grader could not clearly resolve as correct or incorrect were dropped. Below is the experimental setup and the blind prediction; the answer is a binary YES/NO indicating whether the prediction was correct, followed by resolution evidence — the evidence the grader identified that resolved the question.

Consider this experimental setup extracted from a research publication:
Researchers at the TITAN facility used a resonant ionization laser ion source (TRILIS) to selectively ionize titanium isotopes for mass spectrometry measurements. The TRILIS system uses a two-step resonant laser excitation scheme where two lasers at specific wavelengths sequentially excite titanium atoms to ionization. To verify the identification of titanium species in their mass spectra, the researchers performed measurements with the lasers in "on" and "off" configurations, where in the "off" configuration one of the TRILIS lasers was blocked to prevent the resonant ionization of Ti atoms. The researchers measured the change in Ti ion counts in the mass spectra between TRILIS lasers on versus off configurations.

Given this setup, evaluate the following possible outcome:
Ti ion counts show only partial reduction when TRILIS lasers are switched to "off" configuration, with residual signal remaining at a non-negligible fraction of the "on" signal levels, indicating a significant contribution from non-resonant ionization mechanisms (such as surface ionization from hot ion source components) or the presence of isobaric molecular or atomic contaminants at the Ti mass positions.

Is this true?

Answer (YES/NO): YES